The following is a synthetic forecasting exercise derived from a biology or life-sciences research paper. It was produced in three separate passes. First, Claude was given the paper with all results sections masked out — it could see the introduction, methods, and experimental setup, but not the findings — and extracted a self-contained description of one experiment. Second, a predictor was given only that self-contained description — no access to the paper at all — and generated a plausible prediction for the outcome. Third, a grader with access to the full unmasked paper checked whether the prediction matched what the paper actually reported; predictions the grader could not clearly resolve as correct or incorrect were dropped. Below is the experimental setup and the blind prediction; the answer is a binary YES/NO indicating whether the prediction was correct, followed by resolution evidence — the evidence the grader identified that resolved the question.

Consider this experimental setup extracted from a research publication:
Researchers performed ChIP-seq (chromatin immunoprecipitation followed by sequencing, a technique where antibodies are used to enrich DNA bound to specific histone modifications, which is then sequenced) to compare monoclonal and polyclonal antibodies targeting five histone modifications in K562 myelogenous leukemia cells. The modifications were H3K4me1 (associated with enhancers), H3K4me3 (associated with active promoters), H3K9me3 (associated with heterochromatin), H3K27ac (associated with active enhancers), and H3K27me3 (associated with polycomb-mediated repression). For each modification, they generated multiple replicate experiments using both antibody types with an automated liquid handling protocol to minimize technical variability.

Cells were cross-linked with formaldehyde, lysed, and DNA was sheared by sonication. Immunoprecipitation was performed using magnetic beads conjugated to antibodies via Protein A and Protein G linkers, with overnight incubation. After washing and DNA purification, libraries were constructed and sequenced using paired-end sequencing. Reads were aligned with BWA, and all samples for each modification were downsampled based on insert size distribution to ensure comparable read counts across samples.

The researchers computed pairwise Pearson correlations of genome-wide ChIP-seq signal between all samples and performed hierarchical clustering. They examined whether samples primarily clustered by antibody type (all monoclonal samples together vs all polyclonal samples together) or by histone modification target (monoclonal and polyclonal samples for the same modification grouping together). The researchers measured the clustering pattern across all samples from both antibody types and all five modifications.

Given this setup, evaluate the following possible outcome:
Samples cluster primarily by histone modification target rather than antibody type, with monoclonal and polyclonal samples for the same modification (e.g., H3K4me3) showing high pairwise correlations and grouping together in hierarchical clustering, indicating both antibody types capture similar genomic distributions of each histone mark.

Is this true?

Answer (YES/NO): YES